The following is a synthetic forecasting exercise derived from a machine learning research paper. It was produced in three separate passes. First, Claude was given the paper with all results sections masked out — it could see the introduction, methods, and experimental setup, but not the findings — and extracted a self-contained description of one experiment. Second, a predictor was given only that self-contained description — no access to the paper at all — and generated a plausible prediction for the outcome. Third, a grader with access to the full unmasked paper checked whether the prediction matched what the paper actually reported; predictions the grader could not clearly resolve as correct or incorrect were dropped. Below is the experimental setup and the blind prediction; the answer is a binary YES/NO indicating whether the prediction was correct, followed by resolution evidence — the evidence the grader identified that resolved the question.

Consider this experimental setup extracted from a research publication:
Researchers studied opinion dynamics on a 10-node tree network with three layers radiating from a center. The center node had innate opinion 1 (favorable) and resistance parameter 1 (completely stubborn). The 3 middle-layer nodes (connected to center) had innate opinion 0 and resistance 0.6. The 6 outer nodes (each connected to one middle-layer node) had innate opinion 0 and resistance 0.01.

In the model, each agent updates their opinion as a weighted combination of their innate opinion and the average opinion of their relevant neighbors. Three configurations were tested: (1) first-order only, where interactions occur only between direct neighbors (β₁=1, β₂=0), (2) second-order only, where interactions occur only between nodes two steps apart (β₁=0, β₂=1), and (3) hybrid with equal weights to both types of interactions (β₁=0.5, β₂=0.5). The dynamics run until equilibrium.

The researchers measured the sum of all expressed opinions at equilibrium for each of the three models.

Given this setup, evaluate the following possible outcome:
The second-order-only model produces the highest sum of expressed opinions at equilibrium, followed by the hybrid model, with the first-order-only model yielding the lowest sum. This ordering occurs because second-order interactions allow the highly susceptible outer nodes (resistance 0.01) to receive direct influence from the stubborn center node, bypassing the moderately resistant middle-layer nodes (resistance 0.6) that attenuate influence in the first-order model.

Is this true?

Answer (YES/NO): YES